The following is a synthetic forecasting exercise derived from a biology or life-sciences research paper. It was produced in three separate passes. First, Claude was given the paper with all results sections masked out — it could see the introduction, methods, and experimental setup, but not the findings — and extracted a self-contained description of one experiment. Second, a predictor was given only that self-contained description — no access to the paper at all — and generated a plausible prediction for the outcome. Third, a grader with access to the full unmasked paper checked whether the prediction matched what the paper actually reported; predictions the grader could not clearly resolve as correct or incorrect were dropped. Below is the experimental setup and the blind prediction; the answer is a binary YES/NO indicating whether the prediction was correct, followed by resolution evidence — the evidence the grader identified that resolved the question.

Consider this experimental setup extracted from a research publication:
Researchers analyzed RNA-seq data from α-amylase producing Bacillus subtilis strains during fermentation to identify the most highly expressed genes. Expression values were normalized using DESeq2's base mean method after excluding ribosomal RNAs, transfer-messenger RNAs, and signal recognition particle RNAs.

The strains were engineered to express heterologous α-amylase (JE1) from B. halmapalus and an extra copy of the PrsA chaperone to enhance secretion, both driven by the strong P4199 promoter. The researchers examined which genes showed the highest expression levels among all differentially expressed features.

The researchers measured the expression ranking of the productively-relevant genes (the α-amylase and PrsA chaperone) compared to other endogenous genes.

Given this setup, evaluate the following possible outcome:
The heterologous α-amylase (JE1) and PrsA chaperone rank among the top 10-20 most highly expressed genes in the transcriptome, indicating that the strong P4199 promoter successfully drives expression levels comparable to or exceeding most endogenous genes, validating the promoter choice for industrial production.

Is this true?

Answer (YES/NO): YES